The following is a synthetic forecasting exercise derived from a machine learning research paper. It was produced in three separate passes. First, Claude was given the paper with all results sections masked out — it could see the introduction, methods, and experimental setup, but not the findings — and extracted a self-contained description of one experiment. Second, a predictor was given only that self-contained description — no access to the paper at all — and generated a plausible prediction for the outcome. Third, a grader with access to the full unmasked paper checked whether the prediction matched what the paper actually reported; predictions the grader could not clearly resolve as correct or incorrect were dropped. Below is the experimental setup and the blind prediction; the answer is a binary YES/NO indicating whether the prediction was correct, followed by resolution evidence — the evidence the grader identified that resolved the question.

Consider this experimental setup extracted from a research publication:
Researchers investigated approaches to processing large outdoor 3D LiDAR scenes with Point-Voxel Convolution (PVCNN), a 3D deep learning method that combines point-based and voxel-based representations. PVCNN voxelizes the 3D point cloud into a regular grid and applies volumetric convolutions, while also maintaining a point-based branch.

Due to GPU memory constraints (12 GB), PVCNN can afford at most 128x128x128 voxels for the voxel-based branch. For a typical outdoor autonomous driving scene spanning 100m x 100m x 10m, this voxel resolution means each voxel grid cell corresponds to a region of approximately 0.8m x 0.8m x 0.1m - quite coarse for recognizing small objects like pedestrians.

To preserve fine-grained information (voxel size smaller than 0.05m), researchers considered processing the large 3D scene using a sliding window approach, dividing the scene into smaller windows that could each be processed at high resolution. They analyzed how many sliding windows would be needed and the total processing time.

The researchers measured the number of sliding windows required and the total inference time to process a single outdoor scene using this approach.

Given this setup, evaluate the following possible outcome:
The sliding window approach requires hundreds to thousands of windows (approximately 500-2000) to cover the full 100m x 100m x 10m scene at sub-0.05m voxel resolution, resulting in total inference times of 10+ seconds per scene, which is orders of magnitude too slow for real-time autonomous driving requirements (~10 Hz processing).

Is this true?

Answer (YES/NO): NO